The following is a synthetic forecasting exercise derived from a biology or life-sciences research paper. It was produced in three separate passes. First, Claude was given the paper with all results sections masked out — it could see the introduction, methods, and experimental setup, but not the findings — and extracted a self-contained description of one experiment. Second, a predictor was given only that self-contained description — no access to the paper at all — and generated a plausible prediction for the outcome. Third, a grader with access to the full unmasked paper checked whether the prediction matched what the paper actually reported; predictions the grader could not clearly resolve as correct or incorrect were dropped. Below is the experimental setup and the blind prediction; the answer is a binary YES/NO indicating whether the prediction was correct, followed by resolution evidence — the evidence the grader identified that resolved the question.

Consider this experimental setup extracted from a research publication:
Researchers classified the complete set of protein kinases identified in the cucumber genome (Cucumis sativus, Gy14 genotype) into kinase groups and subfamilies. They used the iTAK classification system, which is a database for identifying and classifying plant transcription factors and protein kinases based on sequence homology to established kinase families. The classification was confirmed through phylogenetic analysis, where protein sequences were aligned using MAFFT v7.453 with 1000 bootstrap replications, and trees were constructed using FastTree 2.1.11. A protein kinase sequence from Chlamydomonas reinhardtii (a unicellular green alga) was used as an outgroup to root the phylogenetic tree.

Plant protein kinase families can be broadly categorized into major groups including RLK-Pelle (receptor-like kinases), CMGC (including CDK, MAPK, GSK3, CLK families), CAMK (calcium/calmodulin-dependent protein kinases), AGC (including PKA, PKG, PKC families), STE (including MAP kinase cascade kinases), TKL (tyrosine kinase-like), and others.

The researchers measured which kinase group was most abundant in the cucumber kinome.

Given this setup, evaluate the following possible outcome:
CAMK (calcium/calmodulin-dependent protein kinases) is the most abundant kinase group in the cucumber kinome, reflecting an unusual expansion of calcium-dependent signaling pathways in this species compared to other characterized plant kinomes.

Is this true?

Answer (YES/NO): NO